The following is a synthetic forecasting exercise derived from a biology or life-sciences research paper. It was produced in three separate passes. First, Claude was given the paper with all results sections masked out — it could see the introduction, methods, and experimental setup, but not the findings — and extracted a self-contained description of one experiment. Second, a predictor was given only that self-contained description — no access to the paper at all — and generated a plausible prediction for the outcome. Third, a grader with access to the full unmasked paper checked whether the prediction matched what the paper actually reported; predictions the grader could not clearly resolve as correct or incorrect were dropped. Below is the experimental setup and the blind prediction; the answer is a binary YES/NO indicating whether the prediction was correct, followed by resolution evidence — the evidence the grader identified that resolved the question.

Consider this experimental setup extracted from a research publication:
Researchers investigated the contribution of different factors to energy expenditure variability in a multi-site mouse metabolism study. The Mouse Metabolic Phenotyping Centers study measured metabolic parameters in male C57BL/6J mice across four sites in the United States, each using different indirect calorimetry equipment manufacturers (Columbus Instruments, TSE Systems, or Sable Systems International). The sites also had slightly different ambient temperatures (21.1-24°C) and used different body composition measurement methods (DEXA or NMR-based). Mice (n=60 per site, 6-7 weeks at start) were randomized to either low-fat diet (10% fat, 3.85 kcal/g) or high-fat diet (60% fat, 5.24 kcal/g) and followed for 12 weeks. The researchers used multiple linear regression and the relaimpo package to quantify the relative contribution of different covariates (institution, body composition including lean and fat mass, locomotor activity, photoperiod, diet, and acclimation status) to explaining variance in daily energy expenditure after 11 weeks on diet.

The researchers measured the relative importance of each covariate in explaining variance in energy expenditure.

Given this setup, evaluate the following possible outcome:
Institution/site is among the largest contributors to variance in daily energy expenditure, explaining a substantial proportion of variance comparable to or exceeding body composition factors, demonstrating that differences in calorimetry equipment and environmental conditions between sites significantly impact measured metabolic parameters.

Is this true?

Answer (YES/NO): YES